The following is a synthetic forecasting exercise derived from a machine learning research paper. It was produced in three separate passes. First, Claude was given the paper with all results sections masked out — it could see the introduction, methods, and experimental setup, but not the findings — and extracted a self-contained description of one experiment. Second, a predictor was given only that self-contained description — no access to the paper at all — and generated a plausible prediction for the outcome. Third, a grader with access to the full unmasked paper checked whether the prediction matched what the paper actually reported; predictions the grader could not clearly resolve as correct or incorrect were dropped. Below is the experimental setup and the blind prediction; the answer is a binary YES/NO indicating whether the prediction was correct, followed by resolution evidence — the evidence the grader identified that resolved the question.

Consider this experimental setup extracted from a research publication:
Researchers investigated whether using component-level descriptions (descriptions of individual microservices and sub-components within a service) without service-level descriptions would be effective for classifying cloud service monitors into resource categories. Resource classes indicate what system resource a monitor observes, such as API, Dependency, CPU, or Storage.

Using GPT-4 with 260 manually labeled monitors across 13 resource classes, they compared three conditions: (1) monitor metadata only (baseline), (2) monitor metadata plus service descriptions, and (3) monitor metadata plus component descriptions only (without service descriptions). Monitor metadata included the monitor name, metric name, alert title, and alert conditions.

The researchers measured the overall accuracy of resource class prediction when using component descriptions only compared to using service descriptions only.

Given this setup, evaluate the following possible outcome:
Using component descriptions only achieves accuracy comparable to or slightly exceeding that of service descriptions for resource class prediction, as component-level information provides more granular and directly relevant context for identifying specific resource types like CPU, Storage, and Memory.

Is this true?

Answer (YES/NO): NO